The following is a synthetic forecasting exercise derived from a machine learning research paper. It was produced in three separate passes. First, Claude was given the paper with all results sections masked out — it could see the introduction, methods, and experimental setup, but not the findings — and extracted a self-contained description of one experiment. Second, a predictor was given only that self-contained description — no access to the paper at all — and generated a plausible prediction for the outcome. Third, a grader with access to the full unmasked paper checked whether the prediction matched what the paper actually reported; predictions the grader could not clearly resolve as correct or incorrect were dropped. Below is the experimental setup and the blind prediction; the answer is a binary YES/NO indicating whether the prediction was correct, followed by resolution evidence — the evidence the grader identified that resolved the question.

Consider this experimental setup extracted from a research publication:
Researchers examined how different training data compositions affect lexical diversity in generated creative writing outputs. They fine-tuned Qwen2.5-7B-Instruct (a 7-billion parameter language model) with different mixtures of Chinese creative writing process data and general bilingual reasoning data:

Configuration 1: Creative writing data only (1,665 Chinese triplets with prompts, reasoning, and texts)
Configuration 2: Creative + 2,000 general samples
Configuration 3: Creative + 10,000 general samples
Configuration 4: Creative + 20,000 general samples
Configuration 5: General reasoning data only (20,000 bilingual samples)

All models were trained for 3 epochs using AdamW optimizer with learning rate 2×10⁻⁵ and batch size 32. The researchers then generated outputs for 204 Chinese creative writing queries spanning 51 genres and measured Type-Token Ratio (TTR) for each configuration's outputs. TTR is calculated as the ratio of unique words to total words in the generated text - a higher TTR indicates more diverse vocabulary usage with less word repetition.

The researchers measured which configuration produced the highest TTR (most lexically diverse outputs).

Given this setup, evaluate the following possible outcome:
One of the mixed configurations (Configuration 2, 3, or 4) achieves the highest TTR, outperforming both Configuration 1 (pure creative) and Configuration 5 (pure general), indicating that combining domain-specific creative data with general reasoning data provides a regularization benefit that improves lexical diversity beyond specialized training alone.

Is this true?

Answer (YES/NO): NO